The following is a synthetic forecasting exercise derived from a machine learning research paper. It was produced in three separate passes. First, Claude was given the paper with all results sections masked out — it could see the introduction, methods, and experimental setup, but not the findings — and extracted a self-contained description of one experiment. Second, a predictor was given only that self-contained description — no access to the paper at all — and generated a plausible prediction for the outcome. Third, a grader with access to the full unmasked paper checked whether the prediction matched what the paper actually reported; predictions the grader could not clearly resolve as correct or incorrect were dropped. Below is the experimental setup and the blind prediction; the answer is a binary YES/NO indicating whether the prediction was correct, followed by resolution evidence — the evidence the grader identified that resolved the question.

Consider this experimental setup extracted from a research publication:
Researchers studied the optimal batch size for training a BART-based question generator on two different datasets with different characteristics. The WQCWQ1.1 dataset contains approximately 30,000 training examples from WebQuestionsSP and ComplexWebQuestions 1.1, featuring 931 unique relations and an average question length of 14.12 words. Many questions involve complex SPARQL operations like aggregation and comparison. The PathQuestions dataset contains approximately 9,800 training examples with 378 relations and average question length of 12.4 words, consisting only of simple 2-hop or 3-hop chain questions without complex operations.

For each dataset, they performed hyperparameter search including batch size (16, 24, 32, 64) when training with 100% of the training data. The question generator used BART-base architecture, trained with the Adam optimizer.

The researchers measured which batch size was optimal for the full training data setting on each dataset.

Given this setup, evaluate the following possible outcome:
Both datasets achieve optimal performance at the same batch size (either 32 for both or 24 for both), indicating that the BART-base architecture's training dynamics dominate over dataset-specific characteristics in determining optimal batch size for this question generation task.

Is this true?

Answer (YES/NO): NO